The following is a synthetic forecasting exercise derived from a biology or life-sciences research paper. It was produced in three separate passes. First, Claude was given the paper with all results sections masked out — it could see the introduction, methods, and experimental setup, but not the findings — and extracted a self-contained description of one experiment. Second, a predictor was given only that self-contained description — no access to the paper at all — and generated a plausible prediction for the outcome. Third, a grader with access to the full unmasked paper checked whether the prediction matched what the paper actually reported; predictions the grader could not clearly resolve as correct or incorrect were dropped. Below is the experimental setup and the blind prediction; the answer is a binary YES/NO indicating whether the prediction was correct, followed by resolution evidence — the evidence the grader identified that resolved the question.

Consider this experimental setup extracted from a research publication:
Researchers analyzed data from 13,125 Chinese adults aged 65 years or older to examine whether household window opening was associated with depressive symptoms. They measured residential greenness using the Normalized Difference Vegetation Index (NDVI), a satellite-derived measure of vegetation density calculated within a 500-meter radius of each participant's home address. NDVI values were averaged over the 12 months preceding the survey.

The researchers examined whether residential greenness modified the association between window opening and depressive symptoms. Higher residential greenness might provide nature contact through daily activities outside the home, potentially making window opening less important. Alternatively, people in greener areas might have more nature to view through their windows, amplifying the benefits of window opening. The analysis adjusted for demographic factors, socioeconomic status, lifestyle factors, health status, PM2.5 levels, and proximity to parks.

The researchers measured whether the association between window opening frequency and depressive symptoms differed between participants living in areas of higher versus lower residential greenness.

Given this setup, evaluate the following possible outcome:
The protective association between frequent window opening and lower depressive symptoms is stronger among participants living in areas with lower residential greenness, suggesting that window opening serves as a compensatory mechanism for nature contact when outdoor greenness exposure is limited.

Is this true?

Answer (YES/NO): NO